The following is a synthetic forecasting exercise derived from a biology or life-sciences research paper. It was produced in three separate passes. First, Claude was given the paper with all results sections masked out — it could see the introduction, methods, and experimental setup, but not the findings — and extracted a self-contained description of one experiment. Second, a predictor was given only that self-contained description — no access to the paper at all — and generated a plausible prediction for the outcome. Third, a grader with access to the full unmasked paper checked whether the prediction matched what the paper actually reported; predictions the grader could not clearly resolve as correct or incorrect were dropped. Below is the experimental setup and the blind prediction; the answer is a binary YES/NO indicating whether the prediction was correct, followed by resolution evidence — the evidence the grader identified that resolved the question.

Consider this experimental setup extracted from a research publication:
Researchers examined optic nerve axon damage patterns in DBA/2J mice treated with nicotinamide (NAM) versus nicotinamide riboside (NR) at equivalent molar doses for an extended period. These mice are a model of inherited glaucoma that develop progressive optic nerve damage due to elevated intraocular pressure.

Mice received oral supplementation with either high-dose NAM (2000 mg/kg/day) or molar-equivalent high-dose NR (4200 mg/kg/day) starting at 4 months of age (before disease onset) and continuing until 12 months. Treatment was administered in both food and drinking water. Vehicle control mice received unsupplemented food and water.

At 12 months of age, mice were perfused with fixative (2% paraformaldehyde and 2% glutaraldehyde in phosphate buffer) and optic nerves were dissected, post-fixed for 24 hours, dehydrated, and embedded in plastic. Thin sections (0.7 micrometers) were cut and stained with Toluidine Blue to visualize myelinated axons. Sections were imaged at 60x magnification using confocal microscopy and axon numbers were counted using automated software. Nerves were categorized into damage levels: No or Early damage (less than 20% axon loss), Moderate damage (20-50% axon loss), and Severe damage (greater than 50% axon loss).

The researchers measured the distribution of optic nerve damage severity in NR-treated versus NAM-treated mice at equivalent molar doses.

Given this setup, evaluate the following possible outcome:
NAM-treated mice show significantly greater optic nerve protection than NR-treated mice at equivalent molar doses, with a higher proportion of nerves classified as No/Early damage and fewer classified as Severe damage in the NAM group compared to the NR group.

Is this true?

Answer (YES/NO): NO